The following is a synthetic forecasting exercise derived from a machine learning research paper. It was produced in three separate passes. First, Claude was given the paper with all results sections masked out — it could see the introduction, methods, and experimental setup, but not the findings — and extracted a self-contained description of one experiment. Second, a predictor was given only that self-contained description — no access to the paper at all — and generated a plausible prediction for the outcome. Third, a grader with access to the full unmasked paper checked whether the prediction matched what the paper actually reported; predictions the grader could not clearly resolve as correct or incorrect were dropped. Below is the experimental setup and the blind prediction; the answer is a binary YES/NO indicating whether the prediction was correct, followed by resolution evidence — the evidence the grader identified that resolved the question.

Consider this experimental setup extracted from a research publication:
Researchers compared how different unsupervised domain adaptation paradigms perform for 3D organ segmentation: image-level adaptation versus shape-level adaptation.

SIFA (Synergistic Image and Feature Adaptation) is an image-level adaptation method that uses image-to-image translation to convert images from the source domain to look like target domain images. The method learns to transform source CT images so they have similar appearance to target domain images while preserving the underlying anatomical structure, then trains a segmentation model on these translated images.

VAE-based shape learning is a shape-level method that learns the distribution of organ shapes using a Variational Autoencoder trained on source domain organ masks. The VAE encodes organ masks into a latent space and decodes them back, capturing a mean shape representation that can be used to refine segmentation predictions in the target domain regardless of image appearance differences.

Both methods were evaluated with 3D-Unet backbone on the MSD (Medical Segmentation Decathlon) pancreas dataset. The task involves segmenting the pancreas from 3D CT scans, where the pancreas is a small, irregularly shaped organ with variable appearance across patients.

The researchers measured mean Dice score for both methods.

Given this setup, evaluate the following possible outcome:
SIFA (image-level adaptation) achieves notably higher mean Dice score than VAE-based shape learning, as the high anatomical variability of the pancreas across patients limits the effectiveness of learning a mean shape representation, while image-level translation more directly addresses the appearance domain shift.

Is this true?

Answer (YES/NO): NO